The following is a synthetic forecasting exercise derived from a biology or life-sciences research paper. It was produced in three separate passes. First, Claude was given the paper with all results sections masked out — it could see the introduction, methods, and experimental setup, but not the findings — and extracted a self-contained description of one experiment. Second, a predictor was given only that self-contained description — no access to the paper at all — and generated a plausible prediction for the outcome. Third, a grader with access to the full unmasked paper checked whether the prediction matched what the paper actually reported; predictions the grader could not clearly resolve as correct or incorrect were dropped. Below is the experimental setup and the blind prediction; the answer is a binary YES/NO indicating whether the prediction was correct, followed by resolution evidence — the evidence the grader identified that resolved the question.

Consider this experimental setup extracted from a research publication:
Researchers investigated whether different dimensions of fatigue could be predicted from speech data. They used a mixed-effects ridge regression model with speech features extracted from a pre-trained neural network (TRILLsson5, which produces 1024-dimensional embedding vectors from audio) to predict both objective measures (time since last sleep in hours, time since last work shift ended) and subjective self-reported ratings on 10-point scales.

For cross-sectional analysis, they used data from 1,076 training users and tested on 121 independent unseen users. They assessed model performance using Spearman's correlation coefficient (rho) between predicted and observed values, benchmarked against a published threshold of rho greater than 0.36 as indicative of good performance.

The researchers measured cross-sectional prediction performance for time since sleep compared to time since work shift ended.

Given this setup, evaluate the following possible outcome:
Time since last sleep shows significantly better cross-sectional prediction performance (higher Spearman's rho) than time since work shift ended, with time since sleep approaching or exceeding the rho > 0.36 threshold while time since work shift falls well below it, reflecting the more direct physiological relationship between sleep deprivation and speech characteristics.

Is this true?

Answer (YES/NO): YES